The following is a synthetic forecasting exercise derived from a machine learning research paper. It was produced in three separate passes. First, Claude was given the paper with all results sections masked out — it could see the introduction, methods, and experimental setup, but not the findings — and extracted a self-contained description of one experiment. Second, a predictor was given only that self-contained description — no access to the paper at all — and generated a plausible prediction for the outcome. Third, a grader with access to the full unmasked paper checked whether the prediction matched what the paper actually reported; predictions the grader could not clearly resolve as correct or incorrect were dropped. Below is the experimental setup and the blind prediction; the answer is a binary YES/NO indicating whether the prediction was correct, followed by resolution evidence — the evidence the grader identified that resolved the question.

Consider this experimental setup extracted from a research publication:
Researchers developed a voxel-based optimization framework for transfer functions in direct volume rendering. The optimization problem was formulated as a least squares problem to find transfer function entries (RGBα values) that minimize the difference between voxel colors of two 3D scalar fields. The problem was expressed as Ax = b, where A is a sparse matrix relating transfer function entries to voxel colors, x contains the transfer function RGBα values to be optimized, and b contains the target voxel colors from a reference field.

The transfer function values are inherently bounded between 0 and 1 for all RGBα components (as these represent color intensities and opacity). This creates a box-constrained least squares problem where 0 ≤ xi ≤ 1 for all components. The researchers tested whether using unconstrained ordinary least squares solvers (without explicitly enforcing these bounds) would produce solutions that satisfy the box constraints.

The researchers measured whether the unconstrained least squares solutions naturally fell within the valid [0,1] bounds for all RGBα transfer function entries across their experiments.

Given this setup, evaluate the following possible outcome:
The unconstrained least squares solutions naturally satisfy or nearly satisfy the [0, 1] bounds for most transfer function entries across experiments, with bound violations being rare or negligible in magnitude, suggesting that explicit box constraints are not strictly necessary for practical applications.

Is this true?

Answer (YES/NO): YES